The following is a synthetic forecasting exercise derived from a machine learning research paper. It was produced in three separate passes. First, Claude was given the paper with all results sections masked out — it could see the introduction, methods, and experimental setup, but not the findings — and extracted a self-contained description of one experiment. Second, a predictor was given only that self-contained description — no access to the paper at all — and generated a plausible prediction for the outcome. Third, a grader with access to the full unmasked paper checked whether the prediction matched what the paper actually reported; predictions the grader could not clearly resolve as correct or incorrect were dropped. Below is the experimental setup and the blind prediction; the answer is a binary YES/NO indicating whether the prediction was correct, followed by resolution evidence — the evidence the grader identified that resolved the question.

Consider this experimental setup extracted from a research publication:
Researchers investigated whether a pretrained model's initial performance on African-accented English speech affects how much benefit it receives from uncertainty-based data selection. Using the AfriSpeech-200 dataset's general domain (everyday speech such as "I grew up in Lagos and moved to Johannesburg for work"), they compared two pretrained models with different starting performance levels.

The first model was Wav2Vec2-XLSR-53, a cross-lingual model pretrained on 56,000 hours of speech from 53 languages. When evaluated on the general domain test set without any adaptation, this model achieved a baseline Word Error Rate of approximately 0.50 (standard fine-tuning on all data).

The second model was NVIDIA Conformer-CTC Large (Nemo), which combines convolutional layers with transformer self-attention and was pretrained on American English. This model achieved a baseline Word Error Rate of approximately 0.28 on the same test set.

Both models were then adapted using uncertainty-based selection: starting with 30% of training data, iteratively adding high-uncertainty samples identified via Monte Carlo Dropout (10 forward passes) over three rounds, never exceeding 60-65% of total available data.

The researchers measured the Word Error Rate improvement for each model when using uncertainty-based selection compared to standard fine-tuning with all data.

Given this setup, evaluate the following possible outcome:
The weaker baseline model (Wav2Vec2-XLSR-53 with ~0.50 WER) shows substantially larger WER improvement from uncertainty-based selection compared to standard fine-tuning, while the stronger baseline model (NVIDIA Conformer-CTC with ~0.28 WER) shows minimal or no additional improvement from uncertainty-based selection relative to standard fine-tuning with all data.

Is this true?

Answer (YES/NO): NO